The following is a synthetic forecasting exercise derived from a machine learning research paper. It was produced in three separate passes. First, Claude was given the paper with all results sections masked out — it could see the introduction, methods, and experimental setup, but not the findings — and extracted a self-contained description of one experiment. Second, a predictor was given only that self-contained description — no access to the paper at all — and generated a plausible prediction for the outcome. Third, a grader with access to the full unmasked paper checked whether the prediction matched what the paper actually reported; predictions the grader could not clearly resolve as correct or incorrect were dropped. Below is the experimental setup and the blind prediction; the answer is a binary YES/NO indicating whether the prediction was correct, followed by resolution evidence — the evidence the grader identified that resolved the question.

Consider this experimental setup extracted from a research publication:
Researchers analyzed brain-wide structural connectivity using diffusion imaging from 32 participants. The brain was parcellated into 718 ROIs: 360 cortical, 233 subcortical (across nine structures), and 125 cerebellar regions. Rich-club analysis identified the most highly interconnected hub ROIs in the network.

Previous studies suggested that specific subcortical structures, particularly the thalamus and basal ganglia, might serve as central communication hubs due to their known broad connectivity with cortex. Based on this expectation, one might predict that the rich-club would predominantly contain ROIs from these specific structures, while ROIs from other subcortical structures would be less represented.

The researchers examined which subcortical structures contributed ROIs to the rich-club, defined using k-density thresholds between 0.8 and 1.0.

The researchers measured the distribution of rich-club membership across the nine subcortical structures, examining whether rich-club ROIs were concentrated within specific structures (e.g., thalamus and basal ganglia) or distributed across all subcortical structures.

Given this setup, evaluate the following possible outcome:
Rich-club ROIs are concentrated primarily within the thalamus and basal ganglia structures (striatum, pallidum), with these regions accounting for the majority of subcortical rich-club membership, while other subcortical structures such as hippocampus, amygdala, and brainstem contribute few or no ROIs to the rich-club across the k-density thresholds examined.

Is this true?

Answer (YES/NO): NO